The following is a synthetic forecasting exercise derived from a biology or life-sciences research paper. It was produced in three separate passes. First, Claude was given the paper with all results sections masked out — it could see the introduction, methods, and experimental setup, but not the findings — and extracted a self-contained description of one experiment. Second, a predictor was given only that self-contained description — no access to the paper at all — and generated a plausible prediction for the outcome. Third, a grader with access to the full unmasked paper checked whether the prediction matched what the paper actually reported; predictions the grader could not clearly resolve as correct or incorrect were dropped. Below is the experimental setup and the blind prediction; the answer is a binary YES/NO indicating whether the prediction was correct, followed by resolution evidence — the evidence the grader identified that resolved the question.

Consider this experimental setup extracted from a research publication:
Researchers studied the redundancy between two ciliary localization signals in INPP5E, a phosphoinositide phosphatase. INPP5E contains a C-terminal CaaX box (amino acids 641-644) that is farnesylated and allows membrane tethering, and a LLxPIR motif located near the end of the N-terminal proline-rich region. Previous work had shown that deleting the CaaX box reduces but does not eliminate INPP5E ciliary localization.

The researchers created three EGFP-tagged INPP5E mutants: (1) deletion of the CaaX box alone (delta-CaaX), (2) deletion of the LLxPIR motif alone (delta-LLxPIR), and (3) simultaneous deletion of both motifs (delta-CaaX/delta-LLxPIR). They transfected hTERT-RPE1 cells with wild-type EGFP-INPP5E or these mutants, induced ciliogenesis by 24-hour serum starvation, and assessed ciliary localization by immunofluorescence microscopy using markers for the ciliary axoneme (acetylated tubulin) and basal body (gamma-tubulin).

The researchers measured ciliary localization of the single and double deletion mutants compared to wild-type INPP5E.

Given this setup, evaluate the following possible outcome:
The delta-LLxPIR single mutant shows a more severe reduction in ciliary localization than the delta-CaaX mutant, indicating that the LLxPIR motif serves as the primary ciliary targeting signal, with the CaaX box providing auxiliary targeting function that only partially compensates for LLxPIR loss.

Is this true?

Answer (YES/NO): YES